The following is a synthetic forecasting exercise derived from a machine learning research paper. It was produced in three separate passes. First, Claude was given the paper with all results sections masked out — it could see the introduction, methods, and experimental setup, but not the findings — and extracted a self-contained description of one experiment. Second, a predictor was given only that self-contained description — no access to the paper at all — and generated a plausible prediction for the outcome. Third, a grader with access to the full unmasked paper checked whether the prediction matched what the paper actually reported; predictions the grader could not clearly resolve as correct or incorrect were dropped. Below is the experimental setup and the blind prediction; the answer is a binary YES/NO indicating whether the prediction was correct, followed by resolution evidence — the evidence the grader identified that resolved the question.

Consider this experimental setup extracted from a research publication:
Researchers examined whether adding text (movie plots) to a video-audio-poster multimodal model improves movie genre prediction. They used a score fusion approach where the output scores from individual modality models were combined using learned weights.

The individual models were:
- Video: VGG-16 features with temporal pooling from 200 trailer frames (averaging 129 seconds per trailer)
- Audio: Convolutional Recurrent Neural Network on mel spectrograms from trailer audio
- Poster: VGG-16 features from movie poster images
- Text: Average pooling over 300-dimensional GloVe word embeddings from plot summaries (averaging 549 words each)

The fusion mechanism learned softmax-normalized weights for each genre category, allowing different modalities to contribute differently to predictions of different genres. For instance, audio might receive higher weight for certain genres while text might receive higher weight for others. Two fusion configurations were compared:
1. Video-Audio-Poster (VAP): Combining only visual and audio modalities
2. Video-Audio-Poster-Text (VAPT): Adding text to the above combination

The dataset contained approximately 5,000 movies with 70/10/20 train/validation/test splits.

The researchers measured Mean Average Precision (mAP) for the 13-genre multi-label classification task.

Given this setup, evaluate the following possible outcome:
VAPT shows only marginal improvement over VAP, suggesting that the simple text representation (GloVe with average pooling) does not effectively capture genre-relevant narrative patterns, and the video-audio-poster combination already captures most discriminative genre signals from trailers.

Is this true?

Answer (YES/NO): NO